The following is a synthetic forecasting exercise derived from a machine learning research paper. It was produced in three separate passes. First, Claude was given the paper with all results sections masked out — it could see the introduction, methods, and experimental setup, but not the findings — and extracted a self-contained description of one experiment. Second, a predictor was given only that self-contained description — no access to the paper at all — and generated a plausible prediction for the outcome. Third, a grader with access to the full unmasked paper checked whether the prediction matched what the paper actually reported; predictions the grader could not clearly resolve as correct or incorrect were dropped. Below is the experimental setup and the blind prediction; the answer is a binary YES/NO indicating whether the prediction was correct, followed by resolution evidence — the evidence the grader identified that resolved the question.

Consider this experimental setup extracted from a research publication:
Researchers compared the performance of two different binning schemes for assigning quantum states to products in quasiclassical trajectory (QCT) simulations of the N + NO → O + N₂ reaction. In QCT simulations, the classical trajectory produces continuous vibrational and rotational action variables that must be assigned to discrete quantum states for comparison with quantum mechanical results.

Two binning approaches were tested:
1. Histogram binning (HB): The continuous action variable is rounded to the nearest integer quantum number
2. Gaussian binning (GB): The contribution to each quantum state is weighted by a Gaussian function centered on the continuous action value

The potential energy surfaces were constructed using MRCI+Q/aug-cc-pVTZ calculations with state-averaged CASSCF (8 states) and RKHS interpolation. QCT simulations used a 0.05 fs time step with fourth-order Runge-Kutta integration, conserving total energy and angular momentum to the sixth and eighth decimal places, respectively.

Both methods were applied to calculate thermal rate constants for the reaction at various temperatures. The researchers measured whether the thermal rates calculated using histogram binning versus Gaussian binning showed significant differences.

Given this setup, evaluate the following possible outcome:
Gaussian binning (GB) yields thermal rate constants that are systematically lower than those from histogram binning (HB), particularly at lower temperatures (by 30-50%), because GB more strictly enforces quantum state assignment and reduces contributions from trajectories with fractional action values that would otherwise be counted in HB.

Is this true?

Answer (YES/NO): NO